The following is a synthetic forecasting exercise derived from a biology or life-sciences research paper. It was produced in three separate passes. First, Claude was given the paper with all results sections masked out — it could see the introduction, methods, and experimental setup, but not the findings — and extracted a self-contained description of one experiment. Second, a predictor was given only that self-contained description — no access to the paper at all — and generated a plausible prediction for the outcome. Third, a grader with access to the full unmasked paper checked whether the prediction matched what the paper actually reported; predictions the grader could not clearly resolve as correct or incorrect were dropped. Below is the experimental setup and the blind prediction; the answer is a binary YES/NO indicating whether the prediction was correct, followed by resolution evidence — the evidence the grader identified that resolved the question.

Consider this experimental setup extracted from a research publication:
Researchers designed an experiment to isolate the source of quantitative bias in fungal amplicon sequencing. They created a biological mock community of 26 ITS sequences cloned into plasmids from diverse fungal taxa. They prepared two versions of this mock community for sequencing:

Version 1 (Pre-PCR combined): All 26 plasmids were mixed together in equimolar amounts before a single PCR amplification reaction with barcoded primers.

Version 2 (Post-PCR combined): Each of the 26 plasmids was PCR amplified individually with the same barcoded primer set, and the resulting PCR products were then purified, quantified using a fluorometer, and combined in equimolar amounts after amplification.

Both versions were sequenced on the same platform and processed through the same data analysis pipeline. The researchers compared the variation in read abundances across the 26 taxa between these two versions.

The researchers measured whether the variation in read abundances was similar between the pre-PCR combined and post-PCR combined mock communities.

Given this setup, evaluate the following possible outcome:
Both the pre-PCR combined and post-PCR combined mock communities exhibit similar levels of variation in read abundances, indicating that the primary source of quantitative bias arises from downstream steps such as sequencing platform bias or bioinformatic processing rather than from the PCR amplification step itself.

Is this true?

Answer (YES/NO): NO